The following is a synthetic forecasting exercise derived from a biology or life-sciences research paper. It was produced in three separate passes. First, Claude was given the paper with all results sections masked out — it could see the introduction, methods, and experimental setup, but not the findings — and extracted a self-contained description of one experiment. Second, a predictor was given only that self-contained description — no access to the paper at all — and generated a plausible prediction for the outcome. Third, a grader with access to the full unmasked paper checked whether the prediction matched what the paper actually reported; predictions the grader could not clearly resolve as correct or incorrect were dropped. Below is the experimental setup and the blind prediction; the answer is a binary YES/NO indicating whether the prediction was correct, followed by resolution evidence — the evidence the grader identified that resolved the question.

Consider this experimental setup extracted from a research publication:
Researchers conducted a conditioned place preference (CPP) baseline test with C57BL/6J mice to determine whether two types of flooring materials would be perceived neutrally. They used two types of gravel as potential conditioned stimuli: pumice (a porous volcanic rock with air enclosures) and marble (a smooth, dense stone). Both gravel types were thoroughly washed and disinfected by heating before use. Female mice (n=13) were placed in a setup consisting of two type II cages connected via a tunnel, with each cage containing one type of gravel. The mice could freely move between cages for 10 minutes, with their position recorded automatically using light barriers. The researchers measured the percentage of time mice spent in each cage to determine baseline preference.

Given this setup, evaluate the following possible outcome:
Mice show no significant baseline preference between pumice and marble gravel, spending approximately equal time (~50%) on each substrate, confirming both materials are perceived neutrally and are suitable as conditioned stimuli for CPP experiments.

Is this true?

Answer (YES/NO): NO